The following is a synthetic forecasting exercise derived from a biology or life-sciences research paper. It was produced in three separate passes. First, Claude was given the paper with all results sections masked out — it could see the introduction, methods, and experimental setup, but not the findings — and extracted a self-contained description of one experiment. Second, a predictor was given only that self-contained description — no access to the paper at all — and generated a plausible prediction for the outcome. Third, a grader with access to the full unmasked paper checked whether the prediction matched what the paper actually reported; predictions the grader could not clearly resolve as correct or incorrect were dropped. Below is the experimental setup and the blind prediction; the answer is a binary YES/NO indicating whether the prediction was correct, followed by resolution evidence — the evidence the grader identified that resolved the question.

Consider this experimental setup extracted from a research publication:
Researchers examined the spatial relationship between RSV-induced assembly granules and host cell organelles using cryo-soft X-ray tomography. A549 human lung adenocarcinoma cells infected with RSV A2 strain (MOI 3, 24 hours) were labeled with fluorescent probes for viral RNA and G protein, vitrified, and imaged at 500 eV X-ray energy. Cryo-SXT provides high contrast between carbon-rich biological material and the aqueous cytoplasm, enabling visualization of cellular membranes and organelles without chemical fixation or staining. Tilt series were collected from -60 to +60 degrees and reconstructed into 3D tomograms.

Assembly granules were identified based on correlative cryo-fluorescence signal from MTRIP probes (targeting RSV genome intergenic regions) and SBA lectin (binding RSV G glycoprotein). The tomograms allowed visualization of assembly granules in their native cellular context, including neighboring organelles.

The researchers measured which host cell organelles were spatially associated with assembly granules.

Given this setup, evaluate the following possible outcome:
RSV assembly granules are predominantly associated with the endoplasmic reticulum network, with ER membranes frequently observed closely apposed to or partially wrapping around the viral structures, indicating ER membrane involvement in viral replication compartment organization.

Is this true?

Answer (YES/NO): NO